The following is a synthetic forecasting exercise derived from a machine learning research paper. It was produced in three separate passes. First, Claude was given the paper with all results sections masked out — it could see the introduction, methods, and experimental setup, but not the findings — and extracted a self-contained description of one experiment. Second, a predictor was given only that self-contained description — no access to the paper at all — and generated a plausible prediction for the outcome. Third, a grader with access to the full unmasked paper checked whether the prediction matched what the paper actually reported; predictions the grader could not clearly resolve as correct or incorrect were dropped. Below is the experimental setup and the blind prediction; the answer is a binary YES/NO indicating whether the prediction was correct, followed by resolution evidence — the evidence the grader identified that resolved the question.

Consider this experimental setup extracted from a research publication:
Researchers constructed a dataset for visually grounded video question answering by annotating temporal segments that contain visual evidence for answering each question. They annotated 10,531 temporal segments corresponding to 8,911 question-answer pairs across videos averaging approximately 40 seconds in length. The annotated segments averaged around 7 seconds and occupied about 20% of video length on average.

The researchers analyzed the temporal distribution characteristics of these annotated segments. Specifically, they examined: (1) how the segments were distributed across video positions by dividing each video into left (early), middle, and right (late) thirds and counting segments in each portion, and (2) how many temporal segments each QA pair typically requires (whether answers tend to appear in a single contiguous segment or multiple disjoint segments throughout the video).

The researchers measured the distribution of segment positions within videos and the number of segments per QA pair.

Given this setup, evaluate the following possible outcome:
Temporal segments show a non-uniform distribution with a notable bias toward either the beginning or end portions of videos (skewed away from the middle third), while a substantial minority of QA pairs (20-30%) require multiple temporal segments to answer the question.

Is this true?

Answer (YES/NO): NO